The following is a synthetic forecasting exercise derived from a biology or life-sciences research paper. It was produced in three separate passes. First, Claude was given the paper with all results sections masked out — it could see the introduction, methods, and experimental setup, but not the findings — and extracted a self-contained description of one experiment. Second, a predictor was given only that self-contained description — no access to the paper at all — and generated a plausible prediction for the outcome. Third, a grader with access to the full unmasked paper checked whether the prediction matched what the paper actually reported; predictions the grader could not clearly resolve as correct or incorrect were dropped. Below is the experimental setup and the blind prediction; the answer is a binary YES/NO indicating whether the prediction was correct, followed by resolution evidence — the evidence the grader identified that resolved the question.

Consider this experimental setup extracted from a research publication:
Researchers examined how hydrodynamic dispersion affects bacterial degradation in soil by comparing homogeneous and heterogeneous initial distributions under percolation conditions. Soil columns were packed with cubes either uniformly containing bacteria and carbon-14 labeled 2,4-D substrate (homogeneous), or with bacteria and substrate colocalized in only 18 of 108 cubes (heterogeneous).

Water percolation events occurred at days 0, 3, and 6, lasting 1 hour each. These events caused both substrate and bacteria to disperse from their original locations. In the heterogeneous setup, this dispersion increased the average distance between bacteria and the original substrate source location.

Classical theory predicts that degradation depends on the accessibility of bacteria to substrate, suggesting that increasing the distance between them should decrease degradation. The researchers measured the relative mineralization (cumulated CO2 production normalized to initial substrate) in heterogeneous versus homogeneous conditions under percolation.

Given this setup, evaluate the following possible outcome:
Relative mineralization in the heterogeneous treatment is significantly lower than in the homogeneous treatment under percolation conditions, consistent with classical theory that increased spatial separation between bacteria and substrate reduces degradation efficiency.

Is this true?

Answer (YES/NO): NO